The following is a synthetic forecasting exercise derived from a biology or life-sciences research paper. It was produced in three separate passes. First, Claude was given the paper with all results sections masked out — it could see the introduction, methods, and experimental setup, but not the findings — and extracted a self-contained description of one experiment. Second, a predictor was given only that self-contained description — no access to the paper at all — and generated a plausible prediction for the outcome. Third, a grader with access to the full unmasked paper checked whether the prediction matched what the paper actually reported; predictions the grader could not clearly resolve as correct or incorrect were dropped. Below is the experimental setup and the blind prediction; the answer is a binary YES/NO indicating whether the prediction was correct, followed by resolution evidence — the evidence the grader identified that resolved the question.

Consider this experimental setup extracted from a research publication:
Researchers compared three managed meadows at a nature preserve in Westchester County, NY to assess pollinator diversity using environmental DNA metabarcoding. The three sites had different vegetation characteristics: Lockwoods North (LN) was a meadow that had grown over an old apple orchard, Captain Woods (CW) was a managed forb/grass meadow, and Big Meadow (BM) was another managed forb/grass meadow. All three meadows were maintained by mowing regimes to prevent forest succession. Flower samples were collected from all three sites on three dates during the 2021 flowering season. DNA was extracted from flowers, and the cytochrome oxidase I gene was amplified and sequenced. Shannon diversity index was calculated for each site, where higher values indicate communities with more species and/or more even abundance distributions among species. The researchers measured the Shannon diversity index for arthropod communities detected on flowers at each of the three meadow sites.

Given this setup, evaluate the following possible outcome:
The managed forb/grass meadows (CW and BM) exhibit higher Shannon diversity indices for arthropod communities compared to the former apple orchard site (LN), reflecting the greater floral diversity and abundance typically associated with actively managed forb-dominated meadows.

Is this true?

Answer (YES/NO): NO